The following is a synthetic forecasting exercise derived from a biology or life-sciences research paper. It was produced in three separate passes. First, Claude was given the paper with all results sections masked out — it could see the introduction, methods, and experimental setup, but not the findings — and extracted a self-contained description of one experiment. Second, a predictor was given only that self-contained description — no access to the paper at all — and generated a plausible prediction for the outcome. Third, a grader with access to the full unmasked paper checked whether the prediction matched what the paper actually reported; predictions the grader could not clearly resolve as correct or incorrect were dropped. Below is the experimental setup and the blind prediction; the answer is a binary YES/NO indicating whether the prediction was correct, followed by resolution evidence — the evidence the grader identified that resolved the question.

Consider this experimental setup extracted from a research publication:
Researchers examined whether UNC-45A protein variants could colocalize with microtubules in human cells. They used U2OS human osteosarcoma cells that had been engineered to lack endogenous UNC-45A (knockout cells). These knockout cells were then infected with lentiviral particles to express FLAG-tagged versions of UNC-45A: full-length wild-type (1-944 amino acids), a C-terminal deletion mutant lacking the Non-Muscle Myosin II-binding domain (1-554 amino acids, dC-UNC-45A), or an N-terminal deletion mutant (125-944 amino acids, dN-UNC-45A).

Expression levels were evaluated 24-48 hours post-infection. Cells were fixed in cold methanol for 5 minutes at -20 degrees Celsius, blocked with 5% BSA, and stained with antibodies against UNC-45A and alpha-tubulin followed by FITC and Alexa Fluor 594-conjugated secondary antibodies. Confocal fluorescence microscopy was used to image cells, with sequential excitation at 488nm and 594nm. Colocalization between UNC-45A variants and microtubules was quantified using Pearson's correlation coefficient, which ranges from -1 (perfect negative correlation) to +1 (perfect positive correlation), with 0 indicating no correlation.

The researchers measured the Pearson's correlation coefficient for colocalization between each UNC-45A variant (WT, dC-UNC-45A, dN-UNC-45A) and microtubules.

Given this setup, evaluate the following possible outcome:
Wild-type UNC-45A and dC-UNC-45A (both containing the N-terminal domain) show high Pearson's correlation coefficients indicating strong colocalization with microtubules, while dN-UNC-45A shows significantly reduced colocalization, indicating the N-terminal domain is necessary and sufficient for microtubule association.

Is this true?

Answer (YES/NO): YES